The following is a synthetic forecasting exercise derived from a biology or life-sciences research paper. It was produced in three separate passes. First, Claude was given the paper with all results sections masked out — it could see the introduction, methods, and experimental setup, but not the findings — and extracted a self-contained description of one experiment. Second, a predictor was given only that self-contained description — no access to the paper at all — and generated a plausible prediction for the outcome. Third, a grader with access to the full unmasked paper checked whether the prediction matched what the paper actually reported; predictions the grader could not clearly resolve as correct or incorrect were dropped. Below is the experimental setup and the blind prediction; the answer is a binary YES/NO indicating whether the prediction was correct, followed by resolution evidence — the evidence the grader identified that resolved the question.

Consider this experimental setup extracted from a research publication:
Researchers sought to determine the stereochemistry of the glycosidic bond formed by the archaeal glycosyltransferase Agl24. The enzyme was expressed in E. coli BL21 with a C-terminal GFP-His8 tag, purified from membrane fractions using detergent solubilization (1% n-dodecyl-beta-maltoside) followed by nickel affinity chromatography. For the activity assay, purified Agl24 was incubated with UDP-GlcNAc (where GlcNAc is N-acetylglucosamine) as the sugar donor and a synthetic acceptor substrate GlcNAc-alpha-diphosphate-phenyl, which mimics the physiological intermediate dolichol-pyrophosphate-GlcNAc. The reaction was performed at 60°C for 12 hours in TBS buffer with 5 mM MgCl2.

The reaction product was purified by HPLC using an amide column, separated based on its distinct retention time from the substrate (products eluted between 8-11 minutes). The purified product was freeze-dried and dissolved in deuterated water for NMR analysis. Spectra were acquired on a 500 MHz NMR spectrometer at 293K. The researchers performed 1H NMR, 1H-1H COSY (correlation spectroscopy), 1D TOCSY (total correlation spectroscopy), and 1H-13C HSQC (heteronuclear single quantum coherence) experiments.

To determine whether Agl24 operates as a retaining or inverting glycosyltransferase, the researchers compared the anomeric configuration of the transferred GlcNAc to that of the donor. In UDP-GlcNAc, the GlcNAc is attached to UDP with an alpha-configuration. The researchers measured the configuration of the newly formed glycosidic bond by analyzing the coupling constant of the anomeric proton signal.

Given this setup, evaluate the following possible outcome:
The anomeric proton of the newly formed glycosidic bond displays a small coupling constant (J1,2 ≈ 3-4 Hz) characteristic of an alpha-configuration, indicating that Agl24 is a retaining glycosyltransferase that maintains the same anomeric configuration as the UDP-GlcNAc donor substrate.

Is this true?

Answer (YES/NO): NO